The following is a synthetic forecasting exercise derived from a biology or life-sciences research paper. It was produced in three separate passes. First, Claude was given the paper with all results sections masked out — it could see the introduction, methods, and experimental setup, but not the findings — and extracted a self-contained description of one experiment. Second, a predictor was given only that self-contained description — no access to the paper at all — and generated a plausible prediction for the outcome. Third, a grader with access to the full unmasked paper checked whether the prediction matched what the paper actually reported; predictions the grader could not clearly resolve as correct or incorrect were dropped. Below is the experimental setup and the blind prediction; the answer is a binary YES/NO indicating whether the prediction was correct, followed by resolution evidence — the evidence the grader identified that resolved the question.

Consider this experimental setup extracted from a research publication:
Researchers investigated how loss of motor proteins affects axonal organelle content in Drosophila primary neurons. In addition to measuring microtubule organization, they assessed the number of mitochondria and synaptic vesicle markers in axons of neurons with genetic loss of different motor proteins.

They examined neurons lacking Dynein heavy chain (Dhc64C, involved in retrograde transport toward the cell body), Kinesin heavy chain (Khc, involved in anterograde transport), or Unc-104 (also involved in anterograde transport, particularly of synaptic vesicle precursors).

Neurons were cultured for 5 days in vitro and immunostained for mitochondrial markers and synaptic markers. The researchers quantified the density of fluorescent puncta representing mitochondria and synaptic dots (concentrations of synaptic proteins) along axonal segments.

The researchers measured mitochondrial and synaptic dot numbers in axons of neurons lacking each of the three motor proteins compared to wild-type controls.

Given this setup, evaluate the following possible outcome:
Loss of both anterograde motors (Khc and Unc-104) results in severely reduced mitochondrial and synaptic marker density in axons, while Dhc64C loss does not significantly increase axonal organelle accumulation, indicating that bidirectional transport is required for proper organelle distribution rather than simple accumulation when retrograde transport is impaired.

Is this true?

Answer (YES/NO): NO